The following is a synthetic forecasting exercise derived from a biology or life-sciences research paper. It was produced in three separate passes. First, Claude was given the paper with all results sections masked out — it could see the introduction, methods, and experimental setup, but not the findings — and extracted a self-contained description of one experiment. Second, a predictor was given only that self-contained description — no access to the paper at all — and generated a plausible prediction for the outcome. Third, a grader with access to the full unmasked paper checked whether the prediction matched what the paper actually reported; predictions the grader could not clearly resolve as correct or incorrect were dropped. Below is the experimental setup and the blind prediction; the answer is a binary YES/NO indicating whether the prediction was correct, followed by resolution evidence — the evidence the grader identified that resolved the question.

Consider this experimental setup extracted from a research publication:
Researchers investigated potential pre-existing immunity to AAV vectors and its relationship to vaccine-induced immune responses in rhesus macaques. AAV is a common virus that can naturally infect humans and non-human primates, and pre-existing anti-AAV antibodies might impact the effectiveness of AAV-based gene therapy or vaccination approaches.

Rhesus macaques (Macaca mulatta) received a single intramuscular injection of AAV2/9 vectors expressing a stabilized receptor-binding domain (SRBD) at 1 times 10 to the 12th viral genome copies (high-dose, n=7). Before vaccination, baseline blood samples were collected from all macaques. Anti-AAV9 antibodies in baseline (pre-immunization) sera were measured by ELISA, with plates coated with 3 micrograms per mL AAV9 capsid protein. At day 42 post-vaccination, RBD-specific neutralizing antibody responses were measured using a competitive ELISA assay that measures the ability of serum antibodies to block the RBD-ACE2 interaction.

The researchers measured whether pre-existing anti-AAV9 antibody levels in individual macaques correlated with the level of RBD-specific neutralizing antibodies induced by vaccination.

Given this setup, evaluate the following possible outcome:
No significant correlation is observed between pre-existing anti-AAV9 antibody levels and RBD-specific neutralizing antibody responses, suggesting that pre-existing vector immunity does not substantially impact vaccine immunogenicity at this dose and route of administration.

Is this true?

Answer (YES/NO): YES